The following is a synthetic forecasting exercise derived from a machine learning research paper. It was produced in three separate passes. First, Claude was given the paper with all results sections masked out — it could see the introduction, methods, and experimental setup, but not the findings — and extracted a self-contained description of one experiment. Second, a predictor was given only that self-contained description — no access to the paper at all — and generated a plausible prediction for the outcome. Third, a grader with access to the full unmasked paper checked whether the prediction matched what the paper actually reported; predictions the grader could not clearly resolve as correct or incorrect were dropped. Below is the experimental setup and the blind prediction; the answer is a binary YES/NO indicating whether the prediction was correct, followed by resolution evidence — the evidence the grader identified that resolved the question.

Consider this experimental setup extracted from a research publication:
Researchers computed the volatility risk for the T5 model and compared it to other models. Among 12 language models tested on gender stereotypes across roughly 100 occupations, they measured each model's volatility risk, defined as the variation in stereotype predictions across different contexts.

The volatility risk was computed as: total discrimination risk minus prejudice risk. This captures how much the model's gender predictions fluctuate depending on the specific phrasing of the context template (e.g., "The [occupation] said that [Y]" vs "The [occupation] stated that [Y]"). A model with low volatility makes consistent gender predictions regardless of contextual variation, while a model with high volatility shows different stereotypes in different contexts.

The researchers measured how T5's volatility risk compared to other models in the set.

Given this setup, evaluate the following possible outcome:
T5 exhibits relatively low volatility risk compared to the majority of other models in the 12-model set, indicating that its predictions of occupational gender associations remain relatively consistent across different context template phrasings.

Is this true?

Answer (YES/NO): YES